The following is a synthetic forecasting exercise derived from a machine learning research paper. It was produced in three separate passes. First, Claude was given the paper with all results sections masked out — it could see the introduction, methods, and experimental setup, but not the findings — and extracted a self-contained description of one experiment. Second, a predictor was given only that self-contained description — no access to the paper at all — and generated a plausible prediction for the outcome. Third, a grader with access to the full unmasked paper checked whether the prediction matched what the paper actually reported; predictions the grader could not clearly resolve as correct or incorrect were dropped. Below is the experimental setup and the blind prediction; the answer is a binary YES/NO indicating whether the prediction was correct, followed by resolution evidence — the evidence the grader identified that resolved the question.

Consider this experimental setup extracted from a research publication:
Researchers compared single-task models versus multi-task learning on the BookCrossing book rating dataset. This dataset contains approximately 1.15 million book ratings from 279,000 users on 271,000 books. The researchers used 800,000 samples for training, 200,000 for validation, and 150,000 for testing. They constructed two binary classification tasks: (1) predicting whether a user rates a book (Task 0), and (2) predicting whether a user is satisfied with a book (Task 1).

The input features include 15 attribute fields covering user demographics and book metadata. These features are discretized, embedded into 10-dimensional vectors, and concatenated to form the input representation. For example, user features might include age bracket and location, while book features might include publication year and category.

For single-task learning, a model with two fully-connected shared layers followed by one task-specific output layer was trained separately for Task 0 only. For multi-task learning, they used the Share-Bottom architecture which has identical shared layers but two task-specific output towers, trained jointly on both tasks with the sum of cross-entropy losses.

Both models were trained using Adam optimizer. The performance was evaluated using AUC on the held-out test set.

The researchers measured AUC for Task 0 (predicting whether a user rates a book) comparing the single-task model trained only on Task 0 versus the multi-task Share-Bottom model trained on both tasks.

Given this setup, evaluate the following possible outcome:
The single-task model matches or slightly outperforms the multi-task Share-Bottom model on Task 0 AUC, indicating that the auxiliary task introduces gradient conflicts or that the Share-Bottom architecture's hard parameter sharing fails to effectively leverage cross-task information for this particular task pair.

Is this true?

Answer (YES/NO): YES